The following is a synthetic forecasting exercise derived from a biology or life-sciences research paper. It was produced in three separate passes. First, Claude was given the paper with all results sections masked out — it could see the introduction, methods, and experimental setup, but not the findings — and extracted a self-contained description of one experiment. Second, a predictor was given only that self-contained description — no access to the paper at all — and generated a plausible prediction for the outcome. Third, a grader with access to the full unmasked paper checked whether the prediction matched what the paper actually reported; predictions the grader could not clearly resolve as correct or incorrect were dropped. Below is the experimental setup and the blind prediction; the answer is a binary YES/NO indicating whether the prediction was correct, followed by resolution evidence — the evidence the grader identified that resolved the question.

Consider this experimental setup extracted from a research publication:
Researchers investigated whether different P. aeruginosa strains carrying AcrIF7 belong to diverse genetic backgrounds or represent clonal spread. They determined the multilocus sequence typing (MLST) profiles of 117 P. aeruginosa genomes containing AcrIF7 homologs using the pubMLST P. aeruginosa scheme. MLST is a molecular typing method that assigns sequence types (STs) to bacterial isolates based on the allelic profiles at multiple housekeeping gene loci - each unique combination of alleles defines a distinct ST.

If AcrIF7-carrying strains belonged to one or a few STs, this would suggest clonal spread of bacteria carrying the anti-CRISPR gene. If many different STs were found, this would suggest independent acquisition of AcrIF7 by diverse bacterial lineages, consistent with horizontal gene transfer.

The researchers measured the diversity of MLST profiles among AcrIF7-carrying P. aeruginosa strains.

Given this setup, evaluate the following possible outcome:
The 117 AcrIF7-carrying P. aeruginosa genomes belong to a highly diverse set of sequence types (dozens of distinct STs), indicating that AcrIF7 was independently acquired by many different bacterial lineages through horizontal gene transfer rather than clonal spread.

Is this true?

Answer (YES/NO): YES